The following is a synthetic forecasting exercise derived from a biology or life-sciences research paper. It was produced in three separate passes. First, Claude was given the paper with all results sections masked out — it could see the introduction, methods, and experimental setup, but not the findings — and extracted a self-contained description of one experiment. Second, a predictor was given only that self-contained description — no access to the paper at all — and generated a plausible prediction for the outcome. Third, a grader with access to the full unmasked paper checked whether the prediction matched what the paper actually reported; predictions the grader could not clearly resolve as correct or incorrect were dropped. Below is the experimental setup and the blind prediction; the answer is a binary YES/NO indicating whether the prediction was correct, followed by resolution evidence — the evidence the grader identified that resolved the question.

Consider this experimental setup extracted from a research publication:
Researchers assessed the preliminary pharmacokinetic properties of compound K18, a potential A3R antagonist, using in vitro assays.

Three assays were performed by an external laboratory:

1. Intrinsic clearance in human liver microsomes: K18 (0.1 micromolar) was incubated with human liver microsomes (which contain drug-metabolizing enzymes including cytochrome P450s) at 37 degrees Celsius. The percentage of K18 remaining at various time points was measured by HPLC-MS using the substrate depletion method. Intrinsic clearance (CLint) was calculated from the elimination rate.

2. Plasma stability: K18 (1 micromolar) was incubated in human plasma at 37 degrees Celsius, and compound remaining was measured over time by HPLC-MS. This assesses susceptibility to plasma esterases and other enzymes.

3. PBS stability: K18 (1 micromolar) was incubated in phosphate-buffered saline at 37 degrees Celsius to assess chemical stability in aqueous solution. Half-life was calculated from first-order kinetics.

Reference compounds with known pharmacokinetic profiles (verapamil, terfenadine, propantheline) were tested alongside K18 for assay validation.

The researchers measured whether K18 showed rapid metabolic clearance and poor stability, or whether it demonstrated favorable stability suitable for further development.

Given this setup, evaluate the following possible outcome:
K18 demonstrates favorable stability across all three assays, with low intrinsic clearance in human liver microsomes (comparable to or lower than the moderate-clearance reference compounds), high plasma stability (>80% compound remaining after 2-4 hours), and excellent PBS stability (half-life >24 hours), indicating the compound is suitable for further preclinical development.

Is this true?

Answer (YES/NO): NO